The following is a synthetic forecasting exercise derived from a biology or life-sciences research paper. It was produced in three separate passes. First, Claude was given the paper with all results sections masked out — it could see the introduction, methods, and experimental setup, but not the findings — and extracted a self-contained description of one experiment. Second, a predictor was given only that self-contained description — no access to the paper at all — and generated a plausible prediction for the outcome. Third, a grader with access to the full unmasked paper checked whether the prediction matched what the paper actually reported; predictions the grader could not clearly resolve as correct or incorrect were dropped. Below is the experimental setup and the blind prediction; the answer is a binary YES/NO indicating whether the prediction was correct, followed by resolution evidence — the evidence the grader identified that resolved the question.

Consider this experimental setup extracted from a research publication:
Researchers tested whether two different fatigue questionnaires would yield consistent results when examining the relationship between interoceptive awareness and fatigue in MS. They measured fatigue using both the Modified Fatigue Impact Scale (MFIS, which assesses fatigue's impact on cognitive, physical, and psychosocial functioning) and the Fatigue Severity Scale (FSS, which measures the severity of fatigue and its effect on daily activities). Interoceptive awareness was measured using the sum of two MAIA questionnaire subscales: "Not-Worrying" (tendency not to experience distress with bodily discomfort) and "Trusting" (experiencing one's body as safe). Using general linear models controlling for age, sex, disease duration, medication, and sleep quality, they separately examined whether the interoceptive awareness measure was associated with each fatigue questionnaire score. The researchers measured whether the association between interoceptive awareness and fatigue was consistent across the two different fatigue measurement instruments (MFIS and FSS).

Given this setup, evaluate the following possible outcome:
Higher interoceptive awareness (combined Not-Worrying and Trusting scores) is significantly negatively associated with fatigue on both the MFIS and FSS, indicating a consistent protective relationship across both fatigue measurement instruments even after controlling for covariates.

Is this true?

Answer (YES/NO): YES